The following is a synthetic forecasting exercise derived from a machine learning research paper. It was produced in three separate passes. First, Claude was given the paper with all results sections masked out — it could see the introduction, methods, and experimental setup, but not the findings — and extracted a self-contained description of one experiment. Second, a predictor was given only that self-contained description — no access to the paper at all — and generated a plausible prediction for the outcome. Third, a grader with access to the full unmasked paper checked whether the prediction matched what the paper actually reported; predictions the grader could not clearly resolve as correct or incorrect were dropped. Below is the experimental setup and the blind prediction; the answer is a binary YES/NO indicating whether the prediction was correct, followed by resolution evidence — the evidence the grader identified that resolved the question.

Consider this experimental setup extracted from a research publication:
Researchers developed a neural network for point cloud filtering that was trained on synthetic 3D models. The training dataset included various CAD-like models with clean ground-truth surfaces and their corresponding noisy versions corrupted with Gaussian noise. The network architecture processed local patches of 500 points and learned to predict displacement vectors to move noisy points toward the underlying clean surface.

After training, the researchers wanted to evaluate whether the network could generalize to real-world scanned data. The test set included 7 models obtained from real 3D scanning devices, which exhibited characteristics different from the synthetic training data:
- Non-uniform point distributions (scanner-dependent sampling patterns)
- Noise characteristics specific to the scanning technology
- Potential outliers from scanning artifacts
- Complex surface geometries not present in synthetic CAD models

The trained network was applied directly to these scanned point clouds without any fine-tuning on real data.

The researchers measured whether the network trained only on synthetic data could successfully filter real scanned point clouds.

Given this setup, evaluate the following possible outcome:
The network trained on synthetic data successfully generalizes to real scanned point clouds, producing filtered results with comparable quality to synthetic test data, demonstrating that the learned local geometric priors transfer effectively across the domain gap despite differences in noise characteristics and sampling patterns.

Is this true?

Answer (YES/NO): NO